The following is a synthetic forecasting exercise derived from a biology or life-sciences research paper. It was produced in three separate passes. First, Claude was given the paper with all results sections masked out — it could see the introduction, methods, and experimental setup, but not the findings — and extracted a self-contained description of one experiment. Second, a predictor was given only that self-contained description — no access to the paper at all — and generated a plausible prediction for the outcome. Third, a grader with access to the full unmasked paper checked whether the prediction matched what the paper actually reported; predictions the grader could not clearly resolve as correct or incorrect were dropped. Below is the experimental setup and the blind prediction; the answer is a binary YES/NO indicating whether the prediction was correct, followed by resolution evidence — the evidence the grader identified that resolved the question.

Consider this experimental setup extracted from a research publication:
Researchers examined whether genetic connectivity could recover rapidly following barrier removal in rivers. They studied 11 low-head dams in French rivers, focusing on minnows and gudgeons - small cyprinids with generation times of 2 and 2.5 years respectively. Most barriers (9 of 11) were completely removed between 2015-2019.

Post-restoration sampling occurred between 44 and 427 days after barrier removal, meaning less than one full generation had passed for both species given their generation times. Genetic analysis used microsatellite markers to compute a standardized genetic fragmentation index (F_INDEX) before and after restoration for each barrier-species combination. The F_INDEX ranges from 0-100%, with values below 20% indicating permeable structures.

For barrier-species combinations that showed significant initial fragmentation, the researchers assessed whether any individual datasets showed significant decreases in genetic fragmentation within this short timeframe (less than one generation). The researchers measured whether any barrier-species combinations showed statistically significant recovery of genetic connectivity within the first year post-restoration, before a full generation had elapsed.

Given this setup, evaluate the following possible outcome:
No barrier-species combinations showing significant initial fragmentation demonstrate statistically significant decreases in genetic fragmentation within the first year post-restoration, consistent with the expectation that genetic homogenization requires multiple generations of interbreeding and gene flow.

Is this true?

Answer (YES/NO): NO